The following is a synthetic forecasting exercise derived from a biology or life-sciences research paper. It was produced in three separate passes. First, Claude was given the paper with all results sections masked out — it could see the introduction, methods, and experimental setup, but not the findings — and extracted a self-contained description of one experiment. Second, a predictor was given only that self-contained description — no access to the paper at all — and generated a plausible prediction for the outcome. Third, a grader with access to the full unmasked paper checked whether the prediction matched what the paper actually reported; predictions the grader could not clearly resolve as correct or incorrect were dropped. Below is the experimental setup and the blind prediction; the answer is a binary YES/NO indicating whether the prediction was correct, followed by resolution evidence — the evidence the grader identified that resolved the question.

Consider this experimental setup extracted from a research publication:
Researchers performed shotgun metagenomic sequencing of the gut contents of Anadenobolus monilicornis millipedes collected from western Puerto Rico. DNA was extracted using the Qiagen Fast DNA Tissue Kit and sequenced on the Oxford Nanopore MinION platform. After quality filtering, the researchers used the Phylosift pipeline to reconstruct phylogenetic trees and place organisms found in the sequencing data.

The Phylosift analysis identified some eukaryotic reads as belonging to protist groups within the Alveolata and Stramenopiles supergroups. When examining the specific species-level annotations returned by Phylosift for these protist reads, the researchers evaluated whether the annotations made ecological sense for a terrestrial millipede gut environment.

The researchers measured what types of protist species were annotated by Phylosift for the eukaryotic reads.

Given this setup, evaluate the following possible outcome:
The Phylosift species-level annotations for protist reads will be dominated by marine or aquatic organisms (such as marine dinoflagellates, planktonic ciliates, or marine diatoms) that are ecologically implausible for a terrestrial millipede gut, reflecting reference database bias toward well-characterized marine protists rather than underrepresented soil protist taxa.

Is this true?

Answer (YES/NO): YES